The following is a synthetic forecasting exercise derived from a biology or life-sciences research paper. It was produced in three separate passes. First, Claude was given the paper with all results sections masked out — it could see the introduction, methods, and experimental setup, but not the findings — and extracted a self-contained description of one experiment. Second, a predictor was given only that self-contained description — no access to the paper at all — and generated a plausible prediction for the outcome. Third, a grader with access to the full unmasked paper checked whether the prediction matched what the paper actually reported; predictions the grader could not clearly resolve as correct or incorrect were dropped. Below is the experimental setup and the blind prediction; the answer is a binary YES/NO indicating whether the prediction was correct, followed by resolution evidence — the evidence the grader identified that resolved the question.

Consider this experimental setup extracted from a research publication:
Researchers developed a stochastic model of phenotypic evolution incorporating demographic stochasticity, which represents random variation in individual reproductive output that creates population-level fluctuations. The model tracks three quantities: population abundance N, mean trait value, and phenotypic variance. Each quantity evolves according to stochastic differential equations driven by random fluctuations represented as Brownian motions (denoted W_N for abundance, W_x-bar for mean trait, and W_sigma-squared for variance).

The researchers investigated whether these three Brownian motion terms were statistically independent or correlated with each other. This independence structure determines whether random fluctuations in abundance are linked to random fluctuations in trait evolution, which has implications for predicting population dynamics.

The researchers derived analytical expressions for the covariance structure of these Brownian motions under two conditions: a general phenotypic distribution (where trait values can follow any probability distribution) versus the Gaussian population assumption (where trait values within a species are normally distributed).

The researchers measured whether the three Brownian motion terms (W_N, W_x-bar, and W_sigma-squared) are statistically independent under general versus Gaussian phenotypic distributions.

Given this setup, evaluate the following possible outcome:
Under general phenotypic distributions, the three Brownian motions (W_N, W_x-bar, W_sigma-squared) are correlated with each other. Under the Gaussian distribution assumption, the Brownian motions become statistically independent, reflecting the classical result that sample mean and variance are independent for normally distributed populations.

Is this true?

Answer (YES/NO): NO